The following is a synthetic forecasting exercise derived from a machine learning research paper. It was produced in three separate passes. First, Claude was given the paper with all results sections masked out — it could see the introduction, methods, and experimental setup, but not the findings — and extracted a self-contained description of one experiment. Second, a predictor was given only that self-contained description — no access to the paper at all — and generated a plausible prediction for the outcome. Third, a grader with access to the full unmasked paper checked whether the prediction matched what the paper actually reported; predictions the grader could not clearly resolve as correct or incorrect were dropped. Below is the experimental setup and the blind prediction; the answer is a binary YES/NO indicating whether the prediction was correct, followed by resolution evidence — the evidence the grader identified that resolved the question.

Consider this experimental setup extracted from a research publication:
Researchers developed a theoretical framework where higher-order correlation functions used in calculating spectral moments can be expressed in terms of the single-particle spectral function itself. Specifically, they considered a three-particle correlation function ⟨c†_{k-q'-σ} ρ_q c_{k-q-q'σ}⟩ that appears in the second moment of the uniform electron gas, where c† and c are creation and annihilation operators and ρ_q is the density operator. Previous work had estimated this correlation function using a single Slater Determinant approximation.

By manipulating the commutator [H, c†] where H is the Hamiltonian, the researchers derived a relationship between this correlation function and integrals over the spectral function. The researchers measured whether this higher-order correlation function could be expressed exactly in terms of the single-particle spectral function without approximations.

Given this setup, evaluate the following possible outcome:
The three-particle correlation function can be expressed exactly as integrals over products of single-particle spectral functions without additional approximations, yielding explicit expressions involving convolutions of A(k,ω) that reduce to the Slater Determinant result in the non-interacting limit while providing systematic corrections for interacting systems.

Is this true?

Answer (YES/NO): NO